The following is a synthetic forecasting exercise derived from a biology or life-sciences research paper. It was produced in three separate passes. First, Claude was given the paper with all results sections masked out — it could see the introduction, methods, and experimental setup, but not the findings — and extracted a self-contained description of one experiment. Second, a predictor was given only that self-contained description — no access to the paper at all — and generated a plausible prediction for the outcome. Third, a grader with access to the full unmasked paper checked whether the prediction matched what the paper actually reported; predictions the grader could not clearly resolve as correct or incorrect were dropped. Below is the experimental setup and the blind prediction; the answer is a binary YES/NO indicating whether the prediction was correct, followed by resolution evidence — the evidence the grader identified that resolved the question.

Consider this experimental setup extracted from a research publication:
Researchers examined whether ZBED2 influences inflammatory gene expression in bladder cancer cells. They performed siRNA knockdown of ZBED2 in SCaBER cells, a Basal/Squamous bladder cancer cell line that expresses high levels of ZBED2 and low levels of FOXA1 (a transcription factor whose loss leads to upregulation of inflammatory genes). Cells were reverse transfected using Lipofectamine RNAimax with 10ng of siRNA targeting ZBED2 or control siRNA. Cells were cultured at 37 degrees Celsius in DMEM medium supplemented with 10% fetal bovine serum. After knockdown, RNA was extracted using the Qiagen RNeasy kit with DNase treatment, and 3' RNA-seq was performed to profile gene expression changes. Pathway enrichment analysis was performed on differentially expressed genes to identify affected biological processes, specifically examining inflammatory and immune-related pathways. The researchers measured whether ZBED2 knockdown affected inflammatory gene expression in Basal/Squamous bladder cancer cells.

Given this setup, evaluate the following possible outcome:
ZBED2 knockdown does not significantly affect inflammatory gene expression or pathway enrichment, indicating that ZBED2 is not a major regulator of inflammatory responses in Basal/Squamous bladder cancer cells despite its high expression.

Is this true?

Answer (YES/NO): NO